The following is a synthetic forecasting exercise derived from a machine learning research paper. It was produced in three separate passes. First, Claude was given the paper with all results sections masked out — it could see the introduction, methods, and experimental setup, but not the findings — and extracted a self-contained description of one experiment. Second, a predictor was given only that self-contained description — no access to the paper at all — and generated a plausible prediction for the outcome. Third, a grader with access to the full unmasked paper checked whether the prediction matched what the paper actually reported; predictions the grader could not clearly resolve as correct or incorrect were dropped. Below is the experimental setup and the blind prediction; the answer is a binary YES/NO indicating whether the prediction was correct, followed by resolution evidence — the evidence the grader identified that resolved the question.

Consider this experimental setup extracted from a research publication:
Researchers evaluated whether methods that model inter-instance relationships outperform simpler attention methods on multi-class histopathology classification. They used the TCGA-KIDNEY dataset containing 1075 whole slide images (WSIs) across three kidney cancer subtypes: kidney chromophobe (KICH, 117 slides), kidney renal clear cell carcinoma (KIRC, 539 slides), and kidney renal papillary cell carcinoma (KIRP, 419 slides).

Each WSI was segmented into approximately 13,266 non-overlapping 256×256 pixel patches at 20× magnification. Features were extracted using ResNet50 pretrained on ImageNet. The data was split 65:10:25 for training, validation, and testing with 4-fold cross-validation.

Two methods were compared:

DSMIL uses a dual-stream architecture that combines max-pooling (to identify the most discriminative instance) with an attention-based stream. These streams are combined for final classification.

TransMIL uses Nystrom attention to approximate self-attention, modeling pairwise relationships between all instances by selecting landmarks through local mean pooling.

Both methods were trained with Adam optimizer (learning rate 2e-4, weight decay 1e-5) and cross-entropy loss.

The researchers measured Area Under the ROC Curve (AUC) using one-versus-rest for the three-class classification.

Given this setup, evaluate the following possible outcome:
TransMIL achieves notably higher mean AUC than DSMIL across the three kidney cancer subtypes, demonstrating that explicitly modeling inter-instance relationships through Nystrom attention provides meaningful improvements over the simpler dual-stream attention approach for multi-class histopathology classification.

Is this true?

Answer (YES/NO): NO